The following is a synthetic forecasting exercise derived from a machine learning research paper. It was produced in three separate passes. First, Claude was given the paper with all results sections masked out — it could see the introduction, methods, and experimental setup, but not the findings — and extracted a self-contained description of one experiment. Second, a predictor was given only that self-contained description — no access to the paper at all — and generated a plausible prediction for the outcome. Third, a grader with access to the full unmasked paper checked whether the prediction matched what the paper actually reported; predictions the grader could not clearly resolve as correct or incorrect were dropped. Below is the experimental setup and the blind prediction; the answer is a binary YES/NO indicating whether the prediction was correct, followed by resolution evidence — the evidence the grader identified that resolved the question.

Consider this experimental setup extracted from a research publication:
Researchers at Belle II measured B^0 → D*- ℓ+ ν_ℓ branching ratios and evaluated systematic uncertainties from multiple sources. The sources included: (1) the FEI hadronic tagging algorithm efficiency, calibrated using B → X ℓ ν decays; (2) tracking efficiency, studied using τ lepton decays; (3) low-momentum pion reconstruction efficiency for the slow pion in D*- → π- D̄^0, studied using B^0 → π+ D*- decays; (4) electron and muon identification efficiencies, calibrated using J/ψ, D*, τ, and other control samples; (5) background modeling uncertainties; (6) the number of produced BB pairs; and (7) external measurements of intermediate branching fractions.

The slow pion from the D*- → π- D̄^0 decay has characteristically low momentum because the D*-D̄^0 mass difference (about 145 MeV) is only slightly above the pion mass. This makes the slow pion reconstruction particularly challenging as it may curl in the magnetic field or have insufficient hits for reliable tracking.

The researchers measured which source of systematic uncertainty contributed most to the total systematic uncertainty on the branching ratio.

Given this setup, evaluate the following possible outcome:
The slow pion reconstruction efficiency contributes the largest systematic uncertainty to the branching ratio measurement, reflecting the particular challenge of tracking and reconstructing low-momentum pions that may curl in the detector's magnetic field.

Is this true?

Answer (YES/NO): YES